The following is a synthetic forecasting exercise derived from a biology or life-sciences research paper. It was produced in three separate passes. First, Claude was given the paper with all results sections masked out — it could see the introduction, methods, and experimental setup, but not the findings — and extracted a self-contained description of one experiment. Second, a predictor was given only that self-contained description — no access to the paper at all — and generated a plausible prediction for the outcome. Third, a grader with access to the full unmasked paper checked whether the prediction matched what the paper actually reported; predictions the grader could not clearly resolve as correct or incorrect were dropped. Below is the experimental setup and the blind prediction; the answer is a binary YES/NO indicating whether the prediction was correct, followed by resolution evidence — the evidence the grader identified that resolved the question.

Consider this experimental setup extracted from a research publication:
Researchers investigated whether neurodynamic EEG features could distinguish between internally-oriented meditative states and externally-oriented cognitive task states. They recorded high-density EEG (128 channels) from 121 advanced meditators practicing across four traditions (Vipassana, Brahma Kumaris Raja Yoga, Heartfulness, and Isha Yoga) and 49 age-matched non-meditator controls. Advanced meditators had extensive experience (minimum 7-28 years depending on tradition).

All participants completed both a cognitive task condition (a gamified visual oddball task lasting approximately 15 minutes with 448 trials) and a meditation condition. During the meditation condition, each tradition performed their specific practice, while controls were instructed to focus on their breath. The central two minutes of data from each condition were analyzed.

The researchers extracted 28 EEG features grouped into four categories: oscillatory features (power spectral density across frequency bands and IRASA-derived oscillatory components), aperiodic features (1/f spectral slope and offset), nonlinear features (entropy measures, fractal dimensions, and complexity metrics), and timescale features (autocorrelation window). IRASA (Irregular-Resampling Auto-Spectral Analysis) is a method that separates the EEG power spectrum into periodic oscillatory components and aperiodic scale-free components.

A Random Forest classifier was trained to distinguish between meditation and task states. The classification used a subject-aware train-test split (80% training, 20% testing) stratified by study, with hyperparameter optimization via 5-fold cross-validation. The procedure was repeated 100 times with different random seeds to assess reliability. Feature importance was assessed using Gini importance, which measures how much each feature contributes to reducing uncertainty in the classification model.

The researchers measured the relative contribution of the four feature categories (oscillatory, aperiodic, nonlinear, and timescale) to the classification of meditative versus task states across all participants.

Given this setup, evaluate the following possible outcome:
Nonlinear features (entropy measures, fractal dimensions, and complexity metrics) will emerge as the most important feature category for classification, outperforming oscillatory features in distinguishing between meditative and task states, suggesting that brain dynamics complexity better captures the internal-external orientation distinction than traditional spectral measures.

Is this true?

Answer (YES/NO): YES